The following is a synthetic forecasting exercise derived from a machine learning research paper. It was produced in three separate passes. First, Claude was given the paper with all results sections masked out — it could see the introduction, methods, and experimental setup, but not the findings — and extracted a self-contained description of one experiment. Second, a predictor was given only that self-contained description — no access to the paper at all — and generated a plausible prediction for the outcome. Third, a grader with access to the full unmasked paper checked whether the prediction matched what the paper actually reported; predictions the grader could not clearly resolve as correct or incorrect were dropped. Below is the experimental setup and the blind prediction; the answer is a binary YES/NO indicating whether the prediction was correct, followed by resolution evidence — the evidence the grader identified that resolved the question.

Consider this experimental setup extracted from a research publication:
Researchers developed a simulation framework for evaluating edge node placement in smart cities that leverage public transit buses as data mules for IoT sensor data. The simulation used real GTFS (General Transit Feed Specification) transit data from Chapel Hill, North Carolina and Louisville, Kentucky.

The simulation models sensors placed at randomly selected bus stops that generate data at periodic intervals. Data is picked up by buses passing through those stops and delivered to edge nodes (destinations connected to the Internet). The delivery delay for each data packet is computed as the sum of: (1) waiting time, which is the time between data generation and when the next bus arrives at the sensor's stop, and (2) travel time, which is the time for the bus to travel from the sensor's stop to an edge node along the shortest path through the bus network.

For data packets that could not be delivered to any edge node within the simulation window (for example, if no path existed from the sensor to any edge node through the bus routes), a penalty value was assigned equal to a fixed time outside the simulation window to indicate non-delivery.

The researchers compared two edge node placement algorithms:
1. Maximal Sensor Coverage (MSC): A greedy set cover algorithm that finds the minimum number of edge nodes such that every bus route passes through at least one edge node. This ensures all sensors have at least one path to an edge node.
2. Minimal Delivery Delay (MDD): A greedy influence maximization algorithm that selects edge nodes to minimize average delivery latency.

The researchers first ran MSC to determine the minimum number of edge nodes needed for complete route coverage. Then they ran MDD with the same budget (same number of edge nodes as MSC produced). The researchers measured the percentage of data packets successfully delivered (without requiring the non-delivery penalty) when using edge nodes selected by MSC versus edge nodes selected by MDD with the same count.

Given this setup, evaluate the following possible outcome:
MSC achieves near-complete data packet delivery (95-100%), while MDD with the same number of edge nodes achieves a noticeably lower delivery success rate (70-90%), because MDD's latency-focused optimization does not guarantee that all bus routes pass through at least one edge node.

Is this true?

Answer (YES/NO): NO